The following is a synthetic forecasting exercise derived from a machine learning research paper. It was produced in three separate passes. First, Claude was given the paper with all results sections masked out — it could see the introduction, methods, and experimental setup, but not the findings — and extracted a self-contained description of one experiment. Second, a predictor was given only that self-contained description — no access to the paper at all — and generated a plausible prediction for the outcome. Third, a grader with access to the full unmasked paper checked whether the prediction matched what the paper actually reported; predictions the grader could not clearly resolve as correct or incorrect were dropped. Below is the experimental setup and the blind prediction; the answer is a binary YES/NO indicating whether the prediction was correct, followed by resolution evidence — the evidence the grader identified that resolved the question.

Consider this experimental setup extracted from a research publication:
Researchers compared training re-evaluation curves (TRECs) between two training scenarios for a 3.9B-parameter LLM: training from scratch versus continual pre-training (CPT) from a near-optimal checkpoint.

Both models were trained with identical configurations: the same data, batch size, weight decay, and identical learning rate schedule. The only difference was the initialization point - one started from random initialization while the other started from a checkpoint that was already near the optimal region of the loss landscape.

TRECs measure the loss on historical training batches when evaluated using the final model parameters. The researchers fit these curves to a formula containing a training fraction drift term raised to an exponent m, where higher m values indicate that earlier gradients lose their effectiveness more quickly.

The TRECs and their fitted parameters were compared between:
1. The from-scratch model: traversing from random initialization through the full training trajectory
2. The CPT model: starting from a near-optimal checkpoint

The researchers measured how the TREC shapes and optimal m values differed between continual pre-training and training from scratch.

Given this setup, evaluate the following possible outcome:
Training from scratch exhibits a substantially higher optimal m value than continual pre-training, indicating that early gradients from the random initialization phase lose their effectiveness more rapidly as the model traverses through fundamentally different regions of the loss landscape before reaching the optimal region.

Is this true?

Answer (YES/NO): YES